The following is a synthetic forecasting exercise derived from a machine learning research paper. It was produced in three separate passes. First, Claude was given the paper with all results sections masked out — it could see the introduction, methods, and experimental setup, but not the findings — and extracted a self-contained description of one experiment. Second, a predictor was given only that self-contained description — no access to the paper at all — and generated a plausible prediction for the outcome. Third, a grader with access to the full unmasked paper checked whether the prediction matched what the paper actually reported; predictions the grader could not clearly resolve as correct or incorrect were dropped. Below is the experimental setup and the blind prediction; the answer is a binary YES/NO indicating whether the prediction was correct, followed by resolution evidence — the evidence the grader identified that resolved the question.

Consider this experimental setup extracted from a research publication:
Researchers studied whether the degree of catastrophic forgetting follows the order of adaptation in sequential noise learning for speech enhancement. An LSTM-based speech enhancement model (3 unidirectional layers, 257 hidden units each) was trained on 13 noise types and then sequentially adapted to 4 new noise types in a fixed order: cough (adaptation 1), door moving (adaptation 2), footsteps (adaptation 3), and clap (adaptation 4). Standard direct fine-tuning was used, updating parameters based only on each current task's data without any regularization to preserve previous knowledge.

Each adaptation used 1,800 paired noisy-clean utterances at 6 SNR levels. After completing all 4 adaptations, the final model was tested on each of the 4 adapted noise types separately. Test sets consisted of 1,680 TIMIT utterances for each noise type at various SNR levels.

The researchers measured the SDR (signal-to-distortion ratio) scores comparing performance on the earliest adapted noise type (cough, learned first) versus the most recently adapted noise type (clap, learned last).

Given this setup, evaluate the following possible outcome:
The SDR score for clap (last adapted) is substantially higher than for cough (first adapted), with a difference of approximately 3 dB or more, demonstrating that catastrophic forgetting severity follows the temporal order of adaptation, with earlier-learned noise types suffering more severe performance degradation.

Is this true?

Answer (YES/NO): YES